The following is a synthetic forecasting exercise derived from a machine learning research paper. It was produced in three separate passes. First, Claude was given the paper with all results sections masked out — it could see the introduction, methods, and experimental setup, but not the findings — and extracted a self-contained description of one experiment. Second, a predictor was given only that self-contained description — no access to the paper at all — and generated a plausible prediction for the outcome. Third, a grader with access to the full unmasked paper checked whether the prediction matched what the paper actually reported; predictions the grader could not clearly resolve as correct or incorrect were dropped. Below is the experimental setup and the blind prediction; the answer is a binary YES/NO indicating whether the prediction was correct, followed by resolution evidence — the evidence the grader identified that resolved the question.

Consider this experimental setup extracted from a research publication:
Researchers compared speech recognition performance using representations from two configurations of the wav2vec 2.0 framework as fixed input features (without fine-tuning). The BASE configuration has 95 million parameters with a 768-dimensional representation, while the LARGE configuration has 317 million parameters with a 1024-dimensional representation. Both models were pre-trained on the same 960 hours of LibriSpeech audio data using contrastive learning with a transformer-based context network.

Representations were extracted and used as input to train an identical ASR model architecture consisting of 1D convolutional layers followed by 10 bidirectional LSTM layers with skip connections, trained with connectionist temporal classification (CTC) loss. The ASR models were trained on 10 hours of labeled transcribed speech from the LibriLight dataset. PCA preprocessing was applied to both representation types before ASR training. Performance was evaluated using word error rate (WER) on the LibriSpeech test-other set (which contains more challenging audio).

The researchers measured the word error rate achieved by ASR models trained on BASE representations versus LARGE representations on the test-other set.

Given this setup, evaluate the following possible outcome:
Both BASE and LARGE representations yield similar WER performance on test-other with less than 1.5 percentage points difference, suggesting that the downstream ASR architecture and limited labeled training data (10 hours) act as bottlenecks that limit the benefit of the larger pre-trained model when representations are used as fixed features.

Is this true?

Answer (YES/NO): NO